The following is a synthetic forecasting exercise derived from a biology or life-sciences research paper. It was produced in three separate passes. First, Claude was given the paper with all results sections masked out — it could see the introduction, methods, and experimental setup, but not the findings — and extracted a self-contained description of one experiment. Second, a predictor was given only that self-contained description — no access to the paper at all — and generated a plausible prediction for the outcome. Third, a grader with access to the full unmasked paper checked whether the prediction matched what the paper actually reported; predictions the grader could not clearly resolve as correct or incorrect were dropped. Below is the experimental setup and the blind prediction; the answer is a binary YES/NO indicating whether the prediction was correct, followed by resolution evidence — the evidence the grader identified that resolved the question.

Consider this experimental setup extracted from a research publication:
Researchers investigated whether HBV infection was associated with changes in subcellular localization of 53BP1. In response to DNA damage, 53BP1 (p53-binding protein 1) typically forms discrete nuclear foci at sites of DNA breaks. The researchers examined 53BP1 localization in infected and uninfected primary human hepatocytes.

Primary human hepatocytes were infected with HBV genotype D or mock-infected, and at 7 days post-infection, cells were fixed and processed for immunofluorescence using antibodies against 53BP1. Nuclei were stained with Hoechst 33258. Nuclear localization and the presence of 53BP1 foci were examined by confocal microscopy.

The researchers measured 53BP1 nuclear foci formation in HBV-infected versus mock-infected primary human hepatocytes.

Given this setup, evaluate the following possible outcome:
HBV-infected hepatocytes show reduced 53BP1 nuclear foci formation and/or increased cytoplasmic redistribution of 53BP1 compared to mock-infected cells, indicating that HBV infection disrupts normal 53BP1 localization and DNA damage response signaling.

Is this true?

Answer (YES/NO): NO